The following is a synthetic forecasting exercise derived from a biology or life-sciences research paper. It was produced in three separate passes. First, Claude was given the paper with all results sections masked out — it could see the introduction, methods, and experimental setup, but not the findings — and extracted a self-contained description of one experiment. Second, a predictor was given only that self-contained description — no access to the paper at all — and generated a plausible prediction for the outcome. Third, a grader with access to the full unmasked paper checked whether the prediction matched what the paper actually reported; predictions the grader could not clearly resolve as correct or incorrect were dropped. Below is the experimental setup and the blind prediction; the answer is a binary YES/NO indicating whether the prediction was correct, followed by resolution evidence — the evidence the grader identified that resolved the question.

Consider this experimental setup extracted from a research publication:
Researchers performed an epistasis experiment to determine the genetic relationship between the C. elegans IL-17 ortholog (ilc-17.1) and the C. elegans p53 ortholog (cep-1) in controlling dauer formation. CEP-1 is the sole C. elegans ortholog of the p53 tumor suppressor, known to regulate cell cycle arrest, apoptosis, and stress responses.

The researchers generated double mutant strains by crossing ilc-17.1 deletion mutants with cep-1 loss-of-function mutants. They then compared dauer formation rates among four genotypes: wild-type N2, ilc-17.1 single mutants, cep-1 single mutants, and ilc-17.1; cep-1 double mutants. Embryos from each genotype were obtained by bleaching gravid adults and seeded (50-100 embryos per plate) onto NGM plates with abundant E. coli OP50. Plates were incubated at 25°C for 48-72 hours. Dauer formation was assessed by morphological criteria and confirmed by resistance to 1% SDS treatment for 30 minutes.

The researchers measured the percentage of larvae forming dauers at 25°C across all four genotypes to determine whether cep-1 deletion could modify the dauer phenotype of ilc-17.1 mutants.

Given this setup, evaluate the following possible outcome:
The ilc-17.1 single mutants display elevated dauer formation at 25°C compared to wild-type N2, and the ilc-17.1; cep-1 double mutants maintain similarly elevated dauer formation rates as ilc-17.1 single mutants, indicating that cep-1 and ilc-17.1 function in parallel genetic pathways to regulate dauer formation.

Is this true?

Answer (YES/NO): NO